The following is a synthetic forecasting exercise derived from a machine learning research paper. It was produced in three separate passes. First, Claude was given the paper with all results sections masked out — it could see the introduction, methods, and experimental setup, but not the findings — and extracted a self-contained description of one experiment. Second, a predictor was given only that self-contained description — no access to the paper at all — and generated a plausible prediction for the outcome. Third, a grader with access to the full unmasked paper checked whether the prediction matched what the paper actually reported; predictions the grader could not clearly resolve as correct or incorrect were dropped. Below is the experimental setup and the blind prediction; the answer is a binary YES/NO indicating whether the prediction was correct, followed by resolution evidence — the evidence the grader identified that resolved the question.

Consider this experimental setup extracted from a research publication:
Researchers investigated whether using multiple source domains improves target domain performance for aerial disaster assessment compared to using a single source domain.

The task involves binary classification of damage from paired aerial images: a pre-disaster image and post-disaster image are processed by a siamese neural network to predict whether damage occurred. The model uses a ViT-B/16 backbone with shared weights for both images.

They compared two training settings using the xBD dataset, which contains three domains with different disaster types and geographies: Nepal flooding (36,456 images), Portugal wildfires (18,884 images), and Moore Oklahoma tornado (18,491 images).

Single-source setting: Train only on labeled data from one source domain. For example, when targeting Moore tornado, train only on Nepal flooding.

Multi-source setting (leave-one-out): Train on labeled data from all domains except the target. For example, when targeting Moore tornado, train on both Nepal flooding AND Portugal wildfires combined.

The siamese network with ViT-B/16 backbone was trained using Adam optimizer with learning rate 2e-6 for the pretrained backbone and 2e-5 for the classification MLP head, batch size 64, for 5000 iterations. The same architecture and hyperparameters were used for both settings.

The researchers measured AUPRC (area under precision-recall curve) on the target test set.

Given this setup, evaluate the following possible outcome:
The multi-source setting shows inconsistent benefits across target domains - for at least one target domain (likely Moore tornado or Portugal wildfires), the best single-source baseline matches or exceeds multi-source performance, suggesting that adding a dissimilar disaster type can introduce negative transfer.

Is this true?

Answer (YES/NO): NO